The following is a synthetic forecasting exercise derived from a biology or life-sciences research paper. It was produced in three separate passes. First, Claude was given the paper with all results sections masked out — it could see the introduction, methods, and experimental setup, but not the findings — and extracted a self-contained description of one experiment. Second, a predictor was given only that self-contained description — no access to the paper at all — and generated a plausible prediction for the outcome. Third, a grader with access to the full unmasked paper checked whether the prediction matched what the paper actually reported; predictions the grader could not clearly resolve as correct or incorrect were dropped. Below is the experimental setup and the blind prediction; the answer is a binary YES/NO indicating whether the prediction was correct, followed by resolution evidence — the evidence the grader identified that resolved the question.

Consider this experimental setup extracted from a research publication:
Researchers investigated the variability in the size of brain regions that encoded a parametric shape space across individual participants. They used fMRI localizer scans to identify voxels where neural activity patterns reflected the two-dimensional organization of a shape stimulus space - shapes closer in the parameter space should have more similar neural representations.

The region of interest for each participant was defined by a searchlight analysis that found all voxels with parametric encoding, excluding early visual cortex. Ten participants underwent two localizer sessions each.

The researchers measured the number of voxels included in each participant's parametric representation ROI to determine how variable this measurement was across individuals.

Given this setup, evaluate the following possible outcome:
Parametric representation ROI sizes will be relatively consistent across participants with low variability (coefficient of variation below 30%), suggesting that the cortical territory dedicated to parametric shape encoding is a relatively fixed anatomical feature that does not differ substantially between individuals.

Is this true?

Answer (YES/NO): NO